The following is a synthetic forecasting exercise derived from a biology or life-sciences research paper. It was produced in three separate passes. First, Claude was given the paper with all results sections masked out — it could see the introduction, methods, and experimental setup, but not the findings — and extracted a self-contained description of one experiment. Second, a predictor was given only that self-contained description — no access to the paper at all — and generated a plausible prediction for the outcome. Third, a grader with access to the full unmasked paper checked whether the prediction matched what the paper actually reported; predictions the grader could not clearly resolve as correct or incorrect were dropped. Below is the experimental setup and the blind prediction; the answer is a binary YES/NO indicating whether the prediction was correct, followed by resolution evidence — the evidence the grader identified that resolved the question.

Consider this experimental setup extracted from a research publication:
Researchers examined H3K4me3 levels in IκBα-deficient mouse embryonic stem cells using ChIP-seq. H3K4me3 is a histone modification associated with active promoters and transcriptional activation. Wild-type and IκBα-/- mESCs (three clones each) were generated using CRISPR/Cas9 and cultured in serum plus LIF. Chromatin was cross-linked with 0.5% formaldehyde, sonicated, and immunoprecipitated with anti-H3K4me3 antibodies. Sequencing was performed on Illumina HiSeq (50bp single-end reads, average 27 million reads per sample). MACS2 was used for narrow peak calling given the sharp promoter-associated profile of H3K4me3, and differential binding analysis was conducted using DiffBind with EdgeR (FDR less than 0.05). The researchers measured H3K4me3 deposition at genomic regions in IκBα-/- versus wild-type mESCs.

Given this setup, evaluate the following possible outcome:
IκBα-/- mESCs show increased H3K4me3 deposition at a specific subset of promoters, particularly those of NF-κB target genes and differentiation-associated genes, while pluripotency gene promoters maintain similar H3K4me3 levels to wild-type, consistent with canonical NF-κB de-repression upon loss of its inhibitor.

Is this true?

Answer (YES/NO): NO